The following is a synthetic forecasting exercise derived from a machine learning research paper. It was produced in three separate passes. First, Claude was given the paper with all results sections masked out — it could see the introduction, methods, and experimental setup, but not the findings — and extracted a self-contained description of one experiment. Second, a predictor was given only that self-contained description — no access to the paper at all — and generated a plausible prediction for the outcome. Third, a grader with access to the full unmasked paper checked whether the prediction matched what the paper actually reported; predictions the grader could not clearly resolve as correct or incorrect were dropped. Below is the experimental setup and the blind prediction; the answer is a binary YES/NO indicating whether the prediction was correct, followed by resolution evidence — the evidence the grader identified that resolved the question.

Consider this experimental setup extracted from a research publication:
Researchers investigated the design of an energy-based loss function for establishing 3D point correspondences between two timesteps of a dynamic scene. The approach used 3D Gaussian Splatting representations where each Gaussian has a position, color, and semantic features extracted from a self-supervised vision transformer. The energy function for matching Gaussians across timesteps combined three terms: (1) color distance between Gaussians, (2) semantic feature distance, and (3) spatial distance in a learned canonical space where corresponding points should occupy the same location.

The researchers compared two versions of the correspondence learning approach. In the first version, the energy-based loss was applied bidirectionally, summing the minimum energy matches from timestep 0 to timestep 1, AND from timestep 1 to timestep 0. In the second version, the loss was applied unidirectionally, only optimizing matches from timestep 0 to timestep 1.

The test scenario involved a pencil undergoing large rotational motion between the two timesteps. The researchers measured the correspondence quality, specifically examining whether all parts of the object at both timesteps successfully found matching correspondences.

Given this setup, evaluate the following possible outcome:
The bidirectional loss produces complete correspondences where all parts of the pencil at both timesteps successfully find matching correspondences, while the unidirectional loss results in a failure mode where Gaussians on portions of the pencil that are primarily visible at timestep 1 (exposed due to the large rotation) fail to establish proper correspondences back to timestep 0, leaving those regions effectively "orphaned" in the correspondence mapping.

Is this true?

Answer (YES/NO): YES